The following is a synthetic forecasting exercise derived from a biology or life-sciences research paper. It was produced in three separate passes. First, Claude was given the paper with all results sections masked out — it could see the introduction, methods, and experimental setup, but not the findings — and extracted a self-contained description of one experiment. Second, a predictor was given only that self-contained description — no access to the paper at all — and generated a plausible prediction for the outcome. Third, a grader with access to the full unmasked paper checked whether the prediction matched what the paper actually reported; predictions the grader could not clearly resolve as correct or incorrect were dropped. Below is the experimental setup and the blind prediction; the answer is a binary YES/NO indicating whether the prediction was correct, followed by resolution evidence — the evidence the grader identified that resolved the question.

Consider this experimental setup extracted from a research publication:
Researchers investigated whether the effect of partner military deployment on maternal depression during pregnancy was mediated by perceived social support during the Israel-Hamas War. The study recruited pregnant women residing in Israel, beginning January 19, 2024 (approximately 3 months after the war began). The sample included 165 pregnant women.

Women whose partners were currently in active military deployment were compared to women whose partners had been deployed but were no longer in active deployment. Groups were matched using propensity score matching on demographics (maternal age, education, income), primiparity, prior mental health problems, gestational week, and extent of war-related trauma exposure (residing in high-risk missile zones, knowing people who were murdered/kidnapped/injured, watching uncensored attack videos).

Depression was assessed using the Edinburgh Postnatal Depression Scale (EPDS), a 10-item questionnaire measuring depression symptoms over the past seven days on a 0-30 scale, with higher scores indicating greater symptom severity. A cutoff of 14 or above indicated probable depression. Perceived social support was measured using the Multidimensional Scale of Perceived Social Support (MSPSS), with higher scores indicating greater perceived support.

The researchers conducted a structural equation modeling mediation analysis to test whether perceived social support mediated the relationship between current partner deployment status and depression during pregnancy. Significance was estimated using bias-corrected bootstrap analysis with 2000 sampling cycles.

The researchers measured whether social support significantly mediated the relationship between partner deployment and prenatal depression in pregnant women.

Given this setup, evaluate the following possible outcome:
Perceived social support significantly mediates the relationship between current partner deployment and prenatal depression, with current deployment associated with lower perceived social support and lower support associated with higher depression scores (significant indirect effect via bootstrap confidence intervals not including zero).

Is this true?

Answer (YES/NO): YES